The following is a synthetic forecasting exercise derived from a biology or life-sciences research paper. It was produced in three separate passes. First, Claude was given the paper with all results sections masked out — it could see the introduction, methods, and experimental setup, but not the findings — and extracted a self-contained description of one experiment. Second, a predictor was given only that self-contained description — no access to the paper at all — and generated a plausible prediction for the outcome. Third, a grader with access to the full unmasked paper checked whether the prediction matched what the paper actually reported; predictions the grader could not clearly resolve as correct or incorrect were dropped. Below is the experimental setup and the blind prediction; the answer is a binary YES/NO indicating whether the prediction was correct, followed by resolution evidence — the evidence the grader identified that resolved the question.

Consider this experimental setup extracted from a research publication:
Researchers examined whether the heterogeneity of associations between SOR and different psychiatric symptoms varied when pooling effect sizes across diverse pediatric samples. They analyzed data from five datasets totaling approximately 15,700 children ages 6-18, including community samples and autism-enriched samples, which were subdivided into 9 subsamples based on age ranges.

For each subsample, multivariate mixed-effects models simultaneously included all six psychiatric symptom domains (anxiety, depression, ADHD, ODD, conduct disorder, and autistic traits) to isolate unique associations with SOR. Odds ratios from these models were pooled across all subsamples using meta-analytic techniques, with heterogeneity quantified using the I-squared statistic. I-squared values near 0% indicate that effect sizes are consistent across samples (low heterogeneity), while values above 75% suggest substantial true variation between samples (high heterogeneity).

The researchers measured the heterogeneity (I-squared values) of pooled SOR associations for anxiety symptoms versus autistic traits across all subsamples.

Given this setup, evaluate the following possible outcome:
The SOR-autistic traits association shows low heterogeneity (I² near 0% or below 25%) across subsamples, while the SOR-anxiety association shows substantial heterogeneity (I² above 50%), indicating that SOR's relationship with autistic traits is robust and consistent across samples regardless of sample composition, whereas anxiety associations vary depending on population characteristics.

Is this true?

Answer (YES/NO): NO